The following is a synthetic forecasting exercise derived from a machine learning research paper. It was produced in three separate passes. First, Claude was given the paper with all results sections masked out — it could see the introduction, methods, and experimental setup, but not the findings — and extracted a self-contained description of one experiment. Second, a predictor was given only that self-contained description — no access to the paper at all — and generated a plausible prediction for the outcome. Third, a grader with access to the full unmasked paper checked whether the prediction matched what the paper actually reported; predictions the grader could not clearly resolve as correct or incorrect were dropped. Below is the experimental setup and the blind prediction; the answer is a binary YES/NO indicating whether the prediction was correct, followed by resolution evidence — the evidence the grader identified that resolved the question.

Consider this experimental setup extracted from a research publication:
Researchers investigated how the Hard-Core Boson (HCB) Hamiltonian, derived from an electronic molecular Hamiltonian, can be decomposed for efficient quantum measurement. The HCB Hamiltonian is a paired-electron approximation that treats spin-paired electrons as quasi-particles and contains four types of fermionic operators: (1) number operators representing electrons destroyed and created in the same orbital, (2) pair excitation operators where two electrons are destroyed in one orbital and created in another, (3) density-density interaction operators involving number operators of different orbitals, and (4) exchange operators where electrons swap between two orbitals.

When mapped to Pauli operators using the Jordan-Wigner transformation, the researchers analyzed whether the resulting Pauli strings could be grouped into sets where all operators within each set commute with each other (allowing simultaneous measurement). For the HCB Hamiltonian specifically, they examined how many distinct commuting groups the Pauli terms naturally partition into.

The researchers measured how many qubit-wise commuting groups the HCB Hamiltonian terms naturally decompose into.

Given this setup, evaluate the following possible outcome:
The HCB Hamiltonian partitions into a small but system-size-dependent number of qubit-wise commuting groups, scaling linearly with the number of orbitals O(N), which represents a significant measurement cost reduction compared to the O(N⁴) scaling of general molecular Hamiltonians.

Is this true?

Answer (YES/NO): NO